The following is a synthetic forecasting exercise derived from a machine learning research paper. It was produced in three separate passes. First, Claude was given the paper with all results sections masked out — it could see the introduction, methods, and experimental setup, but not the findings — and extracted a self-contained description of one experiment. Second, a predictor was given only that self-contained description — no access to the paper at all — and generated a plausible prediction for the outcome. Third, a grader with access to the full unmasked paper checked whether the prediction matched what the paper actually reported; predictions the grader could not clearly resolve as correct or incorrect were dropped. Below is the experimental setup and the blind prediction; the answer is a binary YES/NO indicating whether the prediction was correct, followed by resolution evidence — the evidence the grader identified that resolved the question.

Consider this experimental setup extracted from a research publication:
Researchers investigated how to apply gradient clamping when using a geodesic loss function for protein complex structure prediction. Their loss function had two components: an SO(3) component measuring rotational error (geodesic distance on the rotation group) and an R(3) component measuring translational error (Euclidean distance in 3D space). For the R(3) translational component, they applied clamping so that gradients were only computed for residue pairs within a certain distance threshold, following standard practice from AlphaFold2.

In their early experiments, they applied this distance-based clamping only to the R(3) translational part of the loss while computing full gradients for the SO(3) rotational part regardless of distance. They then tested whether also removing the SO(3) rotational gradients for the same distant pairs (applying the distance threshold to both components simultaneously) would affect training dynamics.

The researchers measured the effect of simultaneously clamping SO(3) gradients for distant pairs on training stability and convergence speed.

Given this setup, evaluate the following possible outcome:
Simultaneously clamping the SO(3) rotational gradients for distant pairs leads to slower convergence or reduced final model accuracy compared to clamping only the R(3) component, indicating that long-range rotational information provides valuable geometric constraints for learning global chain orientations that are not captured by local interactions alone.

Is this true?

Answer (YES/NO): NO